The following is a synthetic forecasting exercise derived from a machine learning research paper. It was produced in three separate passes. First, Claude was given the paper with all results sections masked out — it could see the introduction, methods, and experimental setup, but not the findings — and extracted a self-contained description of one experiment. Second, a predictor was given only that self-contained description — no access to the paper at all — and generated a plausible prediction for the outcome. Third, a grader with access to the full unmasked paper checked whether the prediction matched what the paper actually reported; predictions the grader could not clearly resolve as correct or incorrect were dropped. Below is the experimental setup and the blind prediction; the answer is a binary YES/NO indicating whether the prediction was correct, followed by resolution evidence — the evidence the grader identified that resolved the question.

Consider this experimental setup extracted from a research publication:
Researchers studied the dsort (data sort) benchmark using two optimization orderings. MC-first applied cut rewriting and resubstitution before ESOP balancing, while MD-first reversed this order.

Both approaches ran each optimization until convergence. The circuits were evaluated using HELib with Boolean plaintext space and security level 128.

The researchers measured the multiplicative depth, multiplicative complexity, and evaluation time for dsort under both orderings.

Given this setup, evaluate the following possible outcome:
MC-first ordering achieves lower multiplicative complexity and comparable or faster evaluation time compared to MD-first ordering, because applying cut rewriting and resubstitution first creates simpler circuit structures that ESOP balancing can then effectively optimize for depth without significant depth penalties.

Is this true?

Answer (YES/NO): NO